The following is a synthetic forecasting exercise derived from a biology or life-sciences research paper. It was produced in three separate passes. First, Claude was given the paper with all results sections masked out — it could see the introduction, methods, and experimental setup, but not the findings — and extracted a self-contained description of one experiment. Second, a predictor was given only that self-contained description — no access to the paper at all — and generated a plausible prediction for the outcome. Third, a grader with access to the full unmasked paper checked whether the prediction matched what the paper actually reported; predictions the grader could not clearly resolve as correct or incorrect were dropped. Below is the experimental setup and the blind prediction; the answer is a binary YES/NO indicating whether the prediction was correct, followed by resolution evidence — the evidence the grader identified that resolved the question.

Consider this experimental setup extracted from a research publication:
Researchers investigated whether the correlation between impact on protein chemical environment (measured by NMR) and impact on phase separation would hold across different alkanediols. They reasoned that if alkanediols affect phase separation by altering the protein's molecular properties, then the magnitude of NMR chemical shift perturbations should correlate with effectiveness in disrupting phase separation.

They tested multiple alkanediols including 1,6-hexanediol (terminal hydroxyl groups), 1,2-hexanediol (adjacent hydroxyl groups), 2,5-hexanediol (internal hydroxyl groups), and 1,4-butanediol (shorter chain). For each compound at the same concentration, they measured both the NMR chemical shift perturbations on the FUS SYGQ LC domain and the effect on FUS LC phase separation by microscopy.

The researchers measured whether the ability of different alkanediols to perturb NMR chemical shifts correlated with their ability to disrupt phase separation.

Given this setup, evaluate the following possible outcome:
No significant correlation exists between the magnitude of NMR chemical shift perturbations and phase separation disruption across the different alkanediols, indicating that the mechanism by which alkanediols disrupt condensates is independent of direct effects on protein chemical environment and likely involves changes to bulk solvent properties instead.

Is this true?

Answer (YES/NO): NO